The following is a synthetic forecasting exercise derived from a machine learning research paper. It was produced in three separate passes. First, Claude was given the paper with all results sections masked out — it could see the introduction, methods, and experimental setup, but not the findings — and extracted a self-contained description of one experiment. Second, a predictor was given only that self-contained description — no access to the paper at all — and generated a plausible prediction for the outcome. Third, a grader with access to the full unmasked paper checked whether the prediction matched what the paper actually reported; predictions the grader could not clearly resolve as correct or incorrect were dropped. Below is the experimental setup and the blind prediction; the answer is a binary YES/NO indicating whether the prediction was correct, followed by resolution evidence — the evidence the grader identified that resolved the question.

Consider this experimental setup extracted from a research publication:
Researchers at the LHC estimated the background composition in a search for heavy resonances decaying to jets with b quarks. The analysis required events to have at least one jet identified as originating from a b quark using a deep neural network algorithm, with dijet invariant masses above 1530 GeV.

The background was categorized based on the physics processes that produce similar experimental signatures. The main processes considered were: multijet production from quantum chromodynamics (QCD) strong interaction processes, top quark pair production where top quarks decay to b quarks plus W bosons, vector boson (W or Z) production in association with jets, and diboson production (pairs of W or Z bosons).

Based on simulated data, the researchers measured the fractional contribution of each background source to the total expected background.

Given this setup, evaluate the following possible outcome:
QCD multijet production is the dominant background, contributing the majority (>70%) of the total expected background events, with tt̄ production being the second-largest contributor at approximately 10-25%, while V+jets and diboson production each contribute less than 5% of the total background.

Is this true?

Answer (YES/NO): NO